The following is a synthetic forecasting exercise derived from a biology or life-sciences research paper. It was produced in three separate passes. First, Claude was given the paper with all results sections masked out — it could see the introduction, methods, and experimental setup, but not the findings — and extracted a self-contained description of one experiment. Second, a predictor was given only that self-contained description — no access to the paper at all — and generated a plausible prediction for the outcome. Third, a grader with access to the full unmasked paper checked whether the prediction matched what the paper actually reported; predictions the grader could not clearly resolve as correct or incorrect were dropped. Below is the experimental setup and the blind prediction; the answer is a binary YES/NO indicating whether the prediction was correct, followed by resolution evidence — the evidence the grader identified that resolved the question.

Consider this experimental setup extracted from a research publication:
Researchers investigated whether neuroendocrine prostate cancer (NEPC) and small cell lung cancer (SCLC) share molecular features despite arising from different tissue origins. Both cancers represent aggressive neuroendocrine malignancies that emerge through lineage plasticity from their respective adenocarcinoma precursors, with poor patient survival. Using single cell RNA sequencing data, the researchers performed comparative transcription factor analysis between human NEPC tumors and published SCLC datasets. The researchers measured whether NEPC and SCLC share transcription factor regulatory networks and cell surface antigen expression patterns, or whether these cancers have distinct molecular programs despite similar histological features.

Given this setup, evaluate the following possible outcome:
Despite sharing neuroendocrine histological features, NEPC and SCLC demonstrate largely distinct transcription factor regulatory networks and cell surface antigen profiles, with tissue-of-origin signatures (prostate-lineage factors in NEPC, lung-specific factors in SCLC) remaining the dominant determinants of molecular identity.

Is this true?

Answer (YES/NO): NO